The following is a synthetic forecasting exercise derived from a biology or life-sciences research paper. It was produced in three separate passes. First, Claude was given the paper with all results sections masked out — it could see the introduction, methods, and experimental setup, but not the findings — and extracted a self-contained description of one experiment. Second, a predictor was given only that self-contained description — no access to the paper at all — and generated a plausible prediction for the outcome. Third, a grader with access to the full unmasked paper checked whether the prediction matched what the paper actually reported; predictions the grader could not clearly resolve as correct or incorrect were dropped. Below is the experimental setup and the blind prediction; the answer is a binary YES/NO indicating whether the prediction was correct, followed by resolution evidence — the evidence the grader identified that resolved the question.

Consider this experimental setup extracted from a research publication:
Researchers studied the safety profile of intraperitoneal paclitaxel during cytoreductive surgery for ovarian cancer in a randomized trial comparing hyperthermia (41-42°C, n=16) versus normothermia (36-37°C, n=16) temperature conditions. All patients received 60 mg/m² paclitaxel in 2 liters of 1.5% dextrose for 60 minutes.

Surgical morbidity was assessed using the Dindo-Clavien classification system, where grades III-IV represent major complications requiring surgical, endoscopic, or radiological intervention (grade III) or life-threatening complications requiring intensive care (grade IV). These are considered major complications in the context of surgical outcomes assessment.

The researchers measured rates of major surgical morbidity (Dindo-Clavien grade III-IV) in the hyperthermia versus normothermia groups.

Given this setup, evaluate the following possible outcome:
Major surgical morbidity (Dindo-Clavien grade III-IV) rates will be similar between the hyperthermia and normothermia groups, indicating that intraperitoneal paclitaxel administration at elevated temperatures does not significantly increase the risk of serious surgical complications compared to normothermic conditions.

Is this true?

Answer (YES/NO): NO